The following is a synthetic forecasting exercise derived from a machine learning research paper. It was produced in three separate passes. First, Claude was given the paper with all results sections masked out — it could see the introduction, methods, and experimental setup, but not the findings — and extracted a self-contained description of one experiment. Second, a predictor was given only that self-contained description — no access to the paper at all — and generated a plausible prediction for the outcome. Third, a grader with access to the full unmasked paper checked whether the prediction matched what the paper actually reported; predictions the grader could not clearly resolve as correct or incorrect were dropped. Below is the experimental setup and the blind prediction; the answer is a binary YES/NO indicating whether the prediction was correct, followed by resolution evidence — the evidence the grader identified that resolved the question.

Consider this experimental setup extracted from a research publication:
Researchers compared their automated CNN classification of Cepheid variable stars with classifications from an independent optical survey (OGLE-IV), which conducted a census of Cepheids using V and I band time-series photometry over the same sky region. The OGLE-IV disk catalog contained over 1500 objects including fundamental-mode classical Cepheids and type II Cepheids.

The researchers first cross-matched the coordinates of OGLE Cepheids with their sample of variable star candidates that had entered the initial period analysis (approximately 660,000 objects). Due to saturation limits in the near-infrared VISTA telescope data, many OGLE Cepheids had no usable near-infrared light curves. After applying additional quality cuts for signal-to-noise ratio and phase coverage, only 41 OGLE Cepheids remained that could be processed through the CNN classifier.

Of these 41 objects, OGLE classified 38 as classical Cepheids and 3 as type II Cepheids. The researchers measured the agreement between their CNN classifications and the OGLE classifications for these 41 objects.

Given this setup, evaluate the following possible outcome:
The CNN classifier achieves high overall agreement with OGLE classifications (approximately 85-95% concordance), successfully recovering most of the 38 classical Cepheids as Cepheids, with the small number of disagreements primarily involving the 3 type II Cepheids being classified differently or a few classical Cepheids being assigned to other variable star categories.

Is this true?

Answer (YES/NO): NO